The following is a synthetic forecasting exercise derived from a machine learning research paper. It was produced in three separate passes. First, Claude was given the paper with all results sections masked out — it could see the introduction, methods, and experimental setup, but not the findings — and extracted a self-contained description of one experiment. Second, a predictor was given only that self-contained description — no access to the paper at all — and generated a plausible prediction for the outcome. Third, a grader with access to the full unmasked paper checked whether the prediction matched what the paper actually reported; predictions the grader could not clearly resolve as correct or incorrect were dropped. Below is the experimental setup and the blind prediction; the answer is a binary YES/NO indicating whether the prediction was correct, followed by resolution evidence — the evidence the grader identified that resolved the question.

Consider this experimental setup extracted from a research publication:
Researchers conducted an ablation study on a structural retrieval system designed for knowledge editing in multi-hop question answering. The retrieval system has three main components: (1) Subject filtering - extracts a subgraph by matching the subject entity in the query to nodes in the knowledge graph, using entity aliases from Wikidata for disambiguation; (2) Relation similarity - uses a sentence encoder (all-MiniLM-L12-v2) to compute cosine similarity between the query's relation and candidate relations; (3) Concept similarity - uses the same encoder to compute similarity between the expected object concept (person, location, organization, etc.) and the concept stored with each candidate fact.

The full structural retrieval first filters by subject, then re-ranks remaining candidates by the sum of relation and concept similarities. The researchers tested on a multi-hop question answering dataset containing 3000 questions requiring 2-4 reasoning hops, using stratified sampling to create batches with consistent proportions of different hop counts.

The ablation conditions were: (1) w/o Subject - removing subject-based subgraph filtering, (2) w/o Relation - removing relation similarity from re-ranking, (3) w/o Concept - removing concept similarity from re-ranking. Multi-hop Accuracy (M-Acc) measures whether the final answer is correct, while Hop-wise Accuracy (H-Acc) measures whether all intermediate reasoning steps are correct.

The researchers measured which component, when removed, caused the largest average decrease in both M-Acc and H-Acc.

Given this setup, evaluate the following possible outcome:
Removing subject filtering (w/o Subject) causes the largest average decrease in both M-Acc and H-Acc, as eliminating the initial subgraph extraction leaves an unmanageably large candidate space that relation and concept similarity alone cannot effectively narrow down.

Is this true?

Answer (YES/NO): YES